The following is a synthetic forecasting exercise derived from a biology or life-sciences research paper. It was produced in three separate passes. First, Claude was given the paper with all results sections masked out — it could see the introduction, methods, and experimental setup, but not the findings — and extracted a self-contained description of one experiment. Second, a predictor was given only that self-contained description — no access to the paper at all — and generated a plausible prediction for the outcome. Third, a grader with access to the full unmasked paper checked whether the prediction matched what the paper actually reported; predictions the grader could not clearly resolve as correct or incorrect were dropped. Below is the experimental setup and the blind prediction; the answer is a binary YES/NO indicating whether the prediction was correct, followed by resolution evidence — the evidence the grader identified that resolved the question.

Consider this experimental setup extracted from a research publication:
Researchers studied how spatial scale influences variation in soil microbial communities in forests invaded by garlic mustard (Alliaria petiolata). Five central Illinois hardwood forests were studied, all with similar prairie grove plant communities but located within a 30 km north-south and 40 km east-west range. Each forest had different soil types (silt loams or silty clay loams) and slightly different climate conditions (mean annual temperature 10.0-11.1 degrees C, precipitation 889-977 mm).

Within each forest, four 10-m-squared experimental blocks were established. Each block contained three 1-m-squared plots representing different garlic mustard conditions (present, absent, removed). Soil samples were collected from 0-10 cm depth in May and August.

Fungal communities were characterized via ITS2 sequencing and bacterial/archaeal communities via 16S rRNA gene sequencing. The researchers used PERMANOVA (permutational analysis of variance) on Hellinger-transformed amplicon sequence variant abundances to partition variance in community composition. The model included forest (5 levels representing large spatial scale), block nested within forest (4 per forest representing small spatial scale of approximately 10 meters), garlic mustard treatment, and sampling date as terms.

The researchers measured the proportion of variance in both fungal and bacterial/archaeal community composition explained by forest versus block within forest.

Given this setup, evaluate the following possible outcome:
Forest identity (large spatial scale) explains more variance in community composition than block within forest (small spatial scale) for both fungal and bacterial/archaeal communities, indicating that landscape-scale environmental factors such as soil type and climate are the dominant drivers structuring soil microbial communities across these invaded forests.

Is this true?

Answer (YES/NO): NO